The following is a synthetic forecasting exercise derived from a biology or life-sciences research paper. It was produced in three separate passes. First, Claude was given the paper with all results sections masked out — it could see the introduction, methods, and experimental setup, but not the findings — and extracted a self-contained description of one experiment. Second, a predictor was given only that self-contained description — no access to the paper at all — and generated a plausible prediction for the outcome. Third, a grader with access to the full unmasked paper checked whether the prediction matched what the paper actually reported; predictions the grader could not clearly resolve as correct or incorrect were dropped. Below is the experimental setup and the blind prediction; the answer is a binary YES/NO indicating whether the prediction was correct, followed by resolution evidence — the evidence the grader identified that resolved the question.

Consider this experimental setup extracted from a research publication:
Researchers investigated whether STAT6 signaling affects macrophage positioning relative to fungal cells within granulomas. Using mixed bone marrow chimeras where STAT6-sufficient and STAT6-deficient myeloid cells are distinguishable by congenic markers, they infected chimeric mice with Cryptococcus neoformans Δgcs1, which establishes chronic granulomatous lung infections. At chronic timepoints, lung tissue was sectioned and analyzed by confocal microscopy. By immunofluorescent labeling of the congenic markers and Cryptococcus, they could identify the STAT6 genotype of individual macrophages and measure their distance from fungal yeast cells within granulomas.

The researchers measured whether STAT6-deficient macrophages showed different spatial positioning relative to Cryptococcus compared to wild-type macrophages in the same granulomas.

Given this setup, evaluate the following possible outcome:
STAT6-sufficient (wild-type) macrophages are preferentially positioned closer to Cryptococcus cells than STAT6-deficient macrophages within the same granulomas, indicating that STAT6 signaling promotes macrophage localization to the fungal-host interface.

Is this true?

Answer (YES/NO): NO